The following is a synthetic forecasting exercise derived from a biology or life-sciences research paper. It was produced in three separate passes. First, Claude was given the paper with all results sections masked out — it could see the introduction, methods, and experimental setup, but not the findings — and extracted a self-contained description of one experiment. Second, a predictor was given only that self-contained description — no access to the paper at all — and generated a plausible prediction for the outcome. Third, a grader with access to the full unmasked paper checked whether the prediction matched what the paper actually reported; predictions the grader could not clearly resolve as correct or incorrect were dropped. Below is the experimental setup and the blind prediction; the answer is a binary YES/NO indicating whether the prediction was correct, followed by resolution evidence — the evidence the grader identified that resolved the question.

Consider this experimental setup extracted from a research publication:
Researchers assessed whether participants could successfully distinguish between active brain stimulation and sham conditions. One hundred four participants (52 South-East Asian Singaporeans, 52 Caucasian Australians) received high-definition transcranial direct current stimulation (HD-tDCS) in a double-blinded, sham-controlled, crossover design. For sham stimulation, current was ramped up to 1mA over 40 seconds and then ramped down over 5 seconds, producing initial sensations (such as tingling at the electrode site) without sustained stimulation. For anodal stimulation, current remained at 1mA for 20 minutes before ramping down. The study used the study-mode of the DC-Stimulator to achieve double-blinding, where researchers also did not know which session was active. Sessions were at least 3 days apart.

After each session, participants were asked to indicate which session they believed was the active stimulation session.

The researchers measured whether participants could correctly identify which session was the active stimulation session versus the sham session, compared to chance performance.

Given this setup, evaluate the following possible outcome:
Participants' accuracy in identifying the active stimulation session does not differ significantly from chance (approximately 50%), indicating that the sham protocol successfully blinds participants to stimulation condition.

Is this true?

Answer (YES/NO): YES